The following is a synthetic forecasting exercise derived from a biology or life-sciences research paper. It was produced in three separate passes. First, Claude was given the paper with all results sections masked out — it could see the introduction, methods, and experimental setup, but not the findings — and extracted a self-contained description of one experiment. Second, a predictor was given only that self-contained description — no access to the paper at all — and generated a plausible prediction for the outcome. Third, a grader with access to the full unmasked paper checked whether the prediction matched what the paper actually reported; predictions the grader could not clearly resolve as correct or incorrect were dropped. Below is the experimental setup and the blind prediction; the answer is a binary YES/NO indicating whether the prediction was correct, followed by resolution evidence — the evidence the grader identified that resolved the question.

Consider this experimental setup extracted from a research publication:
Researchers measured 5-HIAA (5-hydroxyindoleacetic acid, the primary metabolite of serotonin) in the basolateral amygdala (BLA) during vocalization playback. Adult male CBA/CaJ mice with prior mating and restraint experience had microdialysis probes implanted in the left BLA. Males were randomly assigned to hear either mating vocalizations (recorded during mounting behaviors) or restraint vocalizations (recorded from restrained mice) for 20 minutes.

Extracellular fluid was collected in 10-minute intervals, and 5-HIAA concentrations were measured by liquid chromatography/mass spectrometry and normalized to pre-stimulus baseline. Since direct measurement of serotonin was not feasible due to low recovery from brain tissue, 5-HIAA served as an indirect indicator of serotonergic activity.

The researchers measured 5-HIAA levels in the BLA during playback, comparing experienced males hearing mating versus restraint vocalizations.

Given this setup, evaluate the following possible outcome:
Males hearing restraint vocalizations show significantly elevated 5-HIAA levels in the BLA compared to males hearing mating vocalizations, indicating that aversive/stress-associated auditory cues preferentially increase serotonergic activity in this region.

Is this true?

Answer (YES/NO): NO